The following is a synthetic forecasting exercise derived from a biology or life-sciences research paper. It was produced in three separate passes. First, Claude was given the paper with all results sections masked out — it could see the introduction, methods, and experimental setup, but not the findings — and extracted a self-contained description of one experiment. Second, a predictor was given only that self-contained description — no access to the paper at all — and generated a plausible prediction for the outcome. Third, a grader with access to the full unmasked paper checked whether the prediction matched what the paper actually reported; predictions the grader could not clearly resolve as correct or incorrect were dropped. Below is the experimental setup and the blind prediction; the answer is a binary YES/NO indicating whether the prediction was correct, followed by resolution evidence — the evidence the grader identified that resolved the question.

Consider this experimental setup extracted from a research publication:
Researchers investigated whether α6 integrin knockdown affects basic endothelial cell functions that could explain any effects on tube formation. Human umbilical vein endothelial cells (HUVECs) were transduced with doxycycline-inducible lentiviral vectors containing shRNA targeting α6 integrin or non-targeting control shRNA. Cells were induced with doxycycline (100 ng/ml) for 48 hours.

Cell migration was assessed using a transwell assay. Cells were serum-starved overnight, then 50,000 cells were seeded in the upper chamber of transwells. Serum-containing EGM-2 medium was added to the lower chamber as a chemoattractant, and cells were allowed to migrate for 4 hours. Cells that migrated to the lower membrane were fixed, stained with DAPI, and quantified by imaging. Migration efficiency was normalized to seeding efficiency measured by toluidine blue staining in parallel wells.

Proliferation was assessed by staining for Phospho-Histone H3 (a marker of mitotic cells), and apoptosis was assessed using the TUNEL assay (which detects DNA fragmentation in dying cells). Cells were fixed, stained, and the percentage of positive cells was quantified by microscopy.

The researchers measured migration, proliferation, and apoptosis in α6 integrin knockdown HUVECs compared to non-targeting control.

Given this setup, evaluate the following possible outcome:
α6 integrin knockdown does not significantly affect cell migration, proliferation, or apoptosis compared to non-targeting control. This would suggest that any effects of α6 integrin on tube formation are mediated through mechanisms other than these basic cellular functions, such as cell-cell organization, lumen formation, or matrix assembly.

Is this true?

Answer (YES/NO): NO